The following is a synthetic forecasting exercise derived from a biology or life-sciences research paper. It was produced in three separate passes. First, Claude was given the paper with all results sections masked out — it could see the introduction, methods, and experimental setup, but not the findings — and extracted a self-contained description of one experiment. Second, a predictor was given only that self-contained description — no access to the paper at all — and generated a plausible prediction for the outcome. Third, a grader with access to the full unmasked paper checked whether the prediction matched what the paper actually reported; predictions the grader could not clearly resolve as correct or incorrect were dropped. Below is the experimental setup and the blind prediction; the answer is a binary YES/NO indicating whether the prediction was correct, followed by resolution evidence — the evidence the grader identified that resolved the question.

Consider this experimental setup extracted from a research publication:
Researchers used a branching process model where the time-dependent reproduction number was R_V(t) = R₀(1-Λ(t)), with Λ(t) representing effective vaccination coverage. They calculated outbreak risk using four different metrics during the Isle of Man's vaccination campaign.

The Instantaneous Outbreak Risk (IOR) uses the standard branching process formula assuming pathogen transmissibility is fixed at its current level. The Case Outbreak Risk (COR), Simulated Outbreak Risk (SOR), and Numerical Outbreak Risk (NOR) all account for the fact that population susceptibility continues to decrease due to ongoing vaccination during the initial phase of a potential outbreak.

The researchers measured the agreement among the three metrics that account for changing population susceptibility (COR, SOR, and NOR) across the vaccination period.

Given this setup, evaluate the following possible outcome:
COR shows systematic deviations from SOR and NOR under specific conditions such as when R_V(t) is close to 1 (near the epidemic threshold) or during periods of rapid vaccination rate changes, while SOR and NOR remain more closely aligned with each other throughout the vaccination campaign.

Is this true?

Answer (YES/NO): NO